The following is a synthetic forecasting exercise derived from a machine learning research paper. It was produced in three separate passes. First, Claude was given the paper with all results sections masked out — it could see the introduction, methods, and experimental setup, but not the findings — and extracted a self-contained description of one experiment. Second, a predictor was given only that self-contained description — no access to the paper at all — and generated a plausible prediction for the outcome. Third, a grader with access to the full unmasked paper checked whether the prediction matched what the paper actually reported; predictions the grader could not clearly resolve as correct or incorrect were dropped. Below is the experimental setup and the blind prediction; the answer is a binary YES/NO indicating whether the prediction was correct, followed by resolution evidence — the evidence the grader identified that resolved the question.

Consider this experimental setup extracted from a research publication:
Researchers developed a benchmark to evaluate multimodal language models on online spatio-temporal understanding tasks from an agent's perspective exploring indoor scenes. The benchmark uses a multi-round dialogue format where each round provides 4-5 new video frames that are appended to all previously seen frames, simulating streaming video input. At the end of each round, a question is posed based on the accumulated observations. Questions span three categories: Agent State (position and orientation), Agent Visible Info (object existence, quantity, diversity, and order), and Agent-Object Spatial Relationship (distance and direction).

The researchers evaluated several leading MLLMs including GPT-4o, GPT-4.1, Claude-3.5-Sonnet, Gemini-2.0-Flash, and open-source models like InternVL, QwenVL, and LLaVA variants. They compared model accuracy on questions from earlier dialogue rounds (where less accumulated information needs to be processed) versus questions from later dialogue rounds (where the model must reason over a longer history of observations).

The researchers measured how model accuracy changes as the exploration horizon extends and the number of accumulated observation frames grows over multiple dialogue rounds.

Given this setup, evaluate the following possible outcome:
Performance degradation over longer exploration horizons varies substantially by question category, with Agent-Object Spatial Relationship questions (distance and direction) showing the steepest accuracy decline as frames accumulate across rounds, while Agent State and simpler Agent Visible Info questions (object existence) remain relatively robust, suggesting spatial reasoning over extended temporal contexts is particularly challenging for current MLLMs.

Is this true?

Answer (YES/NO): NO